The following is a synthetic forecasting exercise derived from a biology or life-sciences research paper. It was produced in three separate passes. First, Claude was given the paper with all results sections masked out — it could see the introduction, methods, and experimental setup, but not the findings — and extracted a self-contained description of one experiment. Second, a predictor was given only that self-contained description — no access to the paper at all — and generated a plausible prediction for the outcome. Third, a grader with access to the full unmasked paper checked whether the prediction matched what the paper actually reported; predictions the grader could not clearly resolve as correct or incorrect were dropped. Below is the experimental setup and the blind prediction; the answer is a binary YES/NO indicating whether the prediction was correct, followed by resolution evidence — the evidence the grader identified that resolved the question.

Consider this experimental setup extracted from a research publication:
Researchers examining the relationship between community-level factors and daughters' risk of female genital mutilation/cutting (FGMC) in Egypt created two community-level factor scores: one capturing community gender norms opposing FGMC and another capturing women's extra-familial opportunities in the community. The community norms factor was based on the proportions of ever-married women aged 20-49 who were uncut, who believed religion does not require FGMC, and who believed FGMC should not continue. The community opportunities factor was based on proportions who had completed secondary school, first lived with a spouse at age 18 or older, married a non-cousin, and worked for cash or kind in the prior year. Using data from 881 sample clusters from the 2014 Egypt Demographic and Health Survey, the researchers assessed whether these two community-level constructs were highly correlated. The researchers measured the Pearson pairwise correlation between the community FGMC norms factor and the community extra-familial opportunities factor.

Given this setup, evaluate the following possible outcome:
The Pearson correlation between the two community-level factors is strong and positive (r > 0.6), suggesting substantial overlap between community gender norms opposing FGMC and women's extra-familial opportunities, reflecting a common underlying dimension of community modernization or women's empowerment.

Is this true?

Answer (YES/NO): YES